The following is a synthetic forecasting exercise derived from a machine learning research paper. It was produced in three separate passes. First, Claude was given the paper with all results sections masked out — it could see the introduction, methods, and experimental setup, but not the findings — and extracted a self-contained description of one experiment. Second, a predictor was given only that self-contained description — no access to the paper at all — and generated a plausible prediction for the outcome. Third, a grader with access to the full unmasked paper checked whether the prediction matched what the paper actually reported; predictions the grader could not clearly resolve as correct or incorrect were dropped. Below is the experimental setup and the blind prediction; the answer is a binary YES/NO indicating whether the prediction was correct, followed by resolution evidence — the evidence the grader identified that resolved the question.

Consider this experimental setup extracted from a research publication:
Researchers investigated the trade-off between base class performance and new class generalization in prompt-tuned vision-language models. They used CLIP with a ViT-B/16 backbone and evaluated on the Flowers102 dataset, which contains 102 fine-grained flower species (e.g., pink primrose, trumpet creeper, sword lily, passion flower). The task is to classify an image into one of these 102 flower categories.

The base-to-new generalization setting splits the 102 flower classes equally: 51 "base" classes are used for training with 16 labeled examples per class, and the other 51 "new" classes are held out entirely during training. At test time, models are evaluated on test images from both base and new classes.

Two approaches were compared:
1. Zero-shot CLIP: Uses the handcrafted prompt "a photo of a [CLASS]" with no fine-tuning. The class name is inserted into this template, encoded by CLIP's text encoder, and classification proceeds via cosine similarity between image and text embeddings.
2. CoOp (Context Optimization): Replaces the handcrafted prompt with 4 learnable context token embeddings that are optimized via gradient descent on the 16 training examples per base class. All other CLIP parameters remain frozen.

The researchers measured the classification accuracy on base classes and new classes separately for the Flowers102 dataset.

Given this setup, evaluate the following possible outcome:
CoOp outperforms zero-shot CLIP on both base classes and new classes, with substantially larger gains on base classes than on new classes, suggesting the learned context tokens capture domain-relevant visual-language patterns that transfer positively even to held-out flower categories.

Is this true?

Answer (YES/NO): NO